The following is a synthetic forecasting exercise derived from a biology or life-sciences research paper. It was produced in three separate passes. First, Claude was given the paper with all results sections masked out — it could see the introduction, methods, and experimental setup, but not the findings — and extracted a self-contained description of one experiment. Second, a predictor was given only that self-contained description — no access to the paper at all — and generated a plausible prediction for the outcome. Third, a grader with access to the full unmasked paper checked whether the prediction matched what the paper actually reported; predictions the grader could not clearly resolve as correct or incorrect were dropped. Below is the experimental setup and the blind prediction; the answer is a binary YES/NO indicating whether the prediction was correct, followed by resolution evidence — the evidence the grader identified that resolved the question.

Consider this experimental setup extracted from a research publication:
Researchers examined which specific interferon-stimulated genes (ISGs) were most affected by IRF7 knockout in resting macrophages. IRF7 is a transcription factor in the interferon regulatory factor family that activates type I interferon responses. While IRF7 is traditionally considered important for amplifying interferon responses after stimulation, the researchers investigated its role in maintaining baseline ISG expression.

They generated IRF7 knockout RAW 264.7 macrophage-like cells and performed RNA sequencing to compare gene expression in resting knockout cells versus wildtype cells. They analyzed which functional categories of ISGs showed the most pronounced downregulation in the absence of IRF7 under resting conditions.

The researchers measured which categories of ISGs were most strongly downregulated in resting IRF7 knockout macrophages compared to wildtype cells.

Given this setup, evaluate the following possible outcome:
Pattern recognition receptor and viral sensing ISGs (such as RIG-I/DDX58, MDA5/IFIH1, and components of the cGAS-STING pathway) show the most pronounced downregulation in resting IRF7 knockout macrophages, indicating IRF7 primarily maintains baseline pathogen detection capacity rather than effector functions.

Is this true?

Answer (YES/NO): NO